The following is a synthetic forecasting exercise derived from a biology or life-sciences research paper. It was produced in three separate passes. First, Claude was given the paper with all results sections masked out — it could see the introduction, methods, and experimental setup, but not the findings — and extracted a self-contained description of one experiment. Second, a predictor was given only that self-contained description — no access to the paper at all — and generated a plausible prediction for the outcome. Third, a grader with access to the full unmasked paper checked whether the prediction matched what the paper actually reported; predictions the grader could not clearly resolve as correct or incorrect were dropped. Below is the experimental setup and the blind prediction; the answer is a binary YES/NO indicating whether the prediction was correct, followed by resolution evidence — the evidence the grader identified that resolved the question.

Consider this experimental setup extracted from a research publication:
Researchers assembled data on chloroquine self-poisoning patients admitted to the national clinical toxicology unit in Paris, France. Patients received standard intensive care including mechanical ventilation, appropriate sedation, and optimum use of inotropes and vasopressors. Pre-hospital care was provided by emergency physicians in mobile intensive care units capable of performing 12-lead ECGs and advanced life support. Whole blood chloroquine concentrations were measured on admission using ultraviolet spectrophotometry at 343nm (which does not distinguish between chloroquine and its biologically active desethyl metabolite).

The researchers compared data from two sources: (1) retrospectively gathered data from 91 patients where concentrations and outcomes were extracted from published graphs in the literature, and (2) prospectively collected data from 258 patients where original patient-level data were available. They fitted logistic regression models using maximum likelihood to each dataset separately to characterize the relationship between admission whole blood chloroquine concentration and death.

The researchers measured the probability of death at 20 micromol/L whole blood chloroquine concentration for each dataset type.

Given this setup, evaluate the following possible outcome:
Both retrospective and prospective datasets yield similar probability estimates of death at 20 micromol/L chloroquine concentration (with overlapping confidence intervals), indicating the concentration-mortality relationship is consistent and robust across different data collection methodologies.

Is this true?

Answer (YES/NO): NO